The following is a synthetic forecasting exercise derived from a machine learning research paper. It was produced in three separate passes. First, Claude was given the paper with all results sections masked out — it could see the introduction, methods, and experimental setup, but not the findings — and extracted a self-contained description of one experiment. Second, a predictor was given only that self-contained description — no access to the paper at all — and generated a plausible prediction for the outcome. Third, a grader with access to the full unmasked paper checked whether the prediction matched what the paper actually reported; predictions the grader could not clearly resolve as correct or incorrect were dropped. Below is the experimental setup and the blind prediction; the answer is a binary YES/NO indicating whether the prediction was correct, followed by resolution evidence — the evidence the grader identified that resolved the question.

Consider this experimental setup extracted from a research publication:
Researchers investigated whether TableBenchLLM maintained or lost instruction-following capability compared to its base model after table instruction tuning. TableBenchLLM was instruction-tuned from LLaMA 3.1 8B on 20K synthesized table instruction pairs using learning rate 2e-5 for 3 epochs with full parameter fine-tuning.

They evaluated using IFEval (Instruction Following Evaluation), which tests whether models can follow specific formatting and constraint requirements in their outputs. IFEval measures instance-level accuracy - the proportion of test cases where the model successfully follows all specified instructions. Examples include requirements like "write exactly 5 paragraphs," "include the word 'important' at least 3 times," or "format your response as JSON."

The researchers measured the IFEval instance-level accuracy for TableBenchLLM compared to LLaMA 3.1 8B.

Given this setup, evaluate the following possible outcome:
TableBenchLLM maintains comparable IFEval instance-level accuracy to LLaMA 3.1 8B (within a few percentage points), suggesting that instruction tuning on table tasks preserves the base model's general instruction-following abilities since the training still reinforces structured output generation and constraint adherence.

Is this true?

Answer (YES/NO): YES